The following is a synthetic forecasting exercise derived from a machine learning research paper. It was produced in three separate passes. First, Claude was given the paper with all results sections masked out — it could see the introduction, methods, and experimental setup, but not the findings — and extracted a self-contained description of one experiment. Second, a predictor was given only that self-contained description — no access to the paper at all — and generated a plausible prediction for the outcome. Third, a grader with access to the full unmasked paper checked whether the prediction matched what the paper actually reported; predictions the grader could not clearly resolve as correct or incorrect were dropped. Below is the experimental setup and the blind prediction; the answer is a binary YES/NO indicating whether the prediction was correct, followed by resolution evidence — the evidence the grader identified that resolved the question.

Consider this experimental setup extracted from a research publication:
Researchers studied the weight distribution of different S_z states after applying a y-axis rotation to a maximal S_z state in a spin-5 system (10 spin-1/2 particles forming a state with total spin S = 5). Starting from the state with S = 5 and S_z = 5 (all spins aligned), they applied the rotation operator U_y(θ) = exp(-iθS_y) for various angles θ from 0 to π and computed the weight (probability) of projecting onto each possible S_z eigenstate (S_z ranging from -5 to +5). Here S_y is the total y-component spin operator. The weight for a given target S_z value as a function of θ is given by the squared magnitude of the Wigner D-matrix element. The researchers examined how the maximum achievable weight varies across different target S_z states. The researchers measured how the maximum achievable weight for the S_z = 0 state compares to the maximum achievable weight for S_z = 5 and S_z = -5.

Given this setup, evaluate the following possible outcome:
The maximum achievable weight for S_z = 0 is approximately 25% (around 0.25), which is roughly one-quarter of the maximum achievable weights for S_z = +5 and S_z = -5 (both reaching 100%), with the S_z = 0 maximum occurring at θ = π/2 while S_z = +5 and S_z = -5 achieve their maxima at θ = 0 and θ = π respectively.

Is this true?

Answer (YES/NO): YES